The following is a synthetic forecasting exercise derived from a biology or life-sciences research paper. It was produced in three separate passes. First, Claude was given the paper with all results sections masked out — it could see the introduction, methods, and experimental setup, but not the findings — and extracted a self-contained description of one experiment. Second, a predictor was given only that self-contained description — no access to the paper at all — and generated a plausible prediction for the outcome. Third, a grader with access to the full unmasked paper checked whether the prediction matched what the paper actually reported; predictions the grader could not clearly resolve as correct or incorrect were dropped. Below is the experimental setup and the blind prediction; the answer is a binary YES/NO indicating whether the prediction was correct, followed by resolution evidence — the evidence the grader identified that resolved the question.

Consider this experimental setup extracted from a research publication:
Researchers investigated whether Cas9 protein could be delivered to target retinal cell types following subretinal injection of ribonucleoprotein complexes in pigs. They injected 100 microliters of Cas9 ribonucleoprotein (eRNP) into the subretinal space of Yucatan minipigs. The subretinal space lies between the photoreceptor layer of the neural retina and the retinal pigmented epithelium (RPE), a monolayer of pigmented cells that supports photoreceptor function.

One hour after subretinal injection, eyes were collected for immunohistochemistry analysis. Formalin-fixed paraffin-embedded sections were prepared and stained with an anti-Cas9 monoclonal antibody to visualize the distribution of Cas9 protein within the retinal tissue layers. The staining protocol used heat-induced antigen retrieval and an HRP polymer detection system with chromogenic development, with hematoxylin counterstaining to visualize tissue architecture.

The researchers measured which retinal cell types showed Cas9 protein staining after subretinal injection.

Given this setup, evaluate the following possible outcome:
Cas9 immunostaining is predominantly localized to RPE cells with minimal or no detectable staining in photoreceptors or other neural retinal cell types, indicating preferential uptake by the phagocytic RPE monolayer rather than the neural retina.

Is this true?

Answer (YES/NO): NO